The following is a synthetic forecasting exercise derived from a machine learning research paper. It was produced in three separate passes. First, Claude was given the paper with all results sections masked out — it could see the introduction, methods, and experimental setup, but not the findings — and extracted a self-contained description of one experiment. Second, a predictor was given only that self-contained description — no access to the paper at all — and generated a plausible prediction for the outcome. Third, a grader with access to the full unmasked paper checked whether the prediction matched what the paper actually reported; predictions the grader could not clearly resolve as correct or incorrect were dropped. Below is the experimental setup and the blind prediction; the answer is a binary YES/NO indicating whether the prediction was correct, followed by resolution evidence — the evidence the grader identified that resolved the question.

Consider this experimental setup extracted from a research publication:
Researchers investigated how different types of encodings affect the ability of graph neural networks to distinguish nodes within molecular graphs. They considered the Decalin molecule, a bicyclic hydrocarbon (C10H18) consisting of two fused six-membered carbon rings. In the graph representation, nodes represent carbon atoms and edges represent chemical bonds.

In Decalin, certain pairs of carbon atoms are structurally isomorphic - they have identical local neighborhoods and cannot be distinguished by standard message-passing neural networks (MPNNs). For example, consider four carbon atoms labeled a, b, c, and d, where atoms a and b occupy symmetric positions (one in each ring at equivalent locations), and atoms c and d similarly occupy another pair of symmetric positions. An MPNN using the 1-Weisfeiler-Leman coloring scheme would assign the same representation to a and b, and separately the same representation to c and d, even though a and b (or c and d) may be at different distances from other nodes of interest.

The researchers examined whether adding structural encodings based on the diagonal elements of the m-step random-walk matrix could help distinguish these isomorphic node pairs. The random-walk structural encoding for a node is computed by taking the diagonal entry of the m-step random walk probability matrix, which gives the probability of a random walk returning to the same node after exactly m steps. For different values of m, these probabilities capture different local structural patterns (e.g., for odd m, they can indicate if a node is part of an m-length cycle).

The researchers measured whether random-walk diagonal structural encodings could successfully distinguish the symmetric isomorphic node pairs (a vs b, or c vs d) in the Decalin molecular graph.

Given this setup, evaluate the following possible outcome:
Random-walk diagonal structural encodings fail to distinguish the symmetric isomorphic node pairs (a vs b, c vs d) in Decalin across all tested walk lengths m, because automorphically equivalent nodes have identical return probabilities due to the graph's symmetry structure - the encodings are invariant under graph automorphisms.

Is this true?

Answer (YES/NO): YES